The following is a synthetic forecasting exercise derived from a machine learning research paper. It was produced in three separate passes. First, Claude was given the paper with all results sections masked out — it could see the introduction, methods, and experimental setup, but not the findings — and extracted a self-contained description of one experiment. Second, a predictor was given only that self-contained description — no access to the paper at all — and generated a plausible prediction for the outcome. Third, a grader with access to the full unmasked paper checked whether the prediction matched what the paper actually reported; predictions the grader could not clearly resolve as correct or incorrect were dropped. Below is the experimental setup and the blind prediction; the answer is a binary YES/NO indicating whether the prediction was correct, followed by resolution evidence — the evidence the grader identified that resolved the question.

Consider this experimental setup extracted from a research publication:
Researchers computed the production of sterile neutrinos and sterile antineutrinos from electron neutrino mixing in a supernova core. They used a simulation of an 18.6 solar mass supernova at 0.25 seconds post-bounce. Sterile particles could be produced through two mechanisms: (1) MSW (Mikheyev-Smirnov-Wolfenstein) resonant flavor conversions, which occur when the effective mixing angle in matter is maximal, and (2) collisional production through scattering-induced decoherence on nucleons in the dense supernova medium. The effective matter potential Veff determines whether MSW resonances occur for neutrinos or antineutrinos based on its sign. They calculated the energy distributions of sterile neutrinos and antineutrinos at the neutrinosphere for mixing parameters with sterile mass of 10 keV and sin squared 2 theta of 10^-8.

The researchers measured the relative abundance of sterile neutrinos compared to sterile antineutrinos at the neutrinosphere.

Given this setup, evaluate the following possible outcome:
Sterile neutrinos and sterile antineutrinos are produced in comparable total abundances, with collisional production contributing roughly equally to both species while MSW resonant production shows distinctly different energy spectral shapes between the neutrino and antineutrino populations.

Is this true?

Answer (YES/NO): NO